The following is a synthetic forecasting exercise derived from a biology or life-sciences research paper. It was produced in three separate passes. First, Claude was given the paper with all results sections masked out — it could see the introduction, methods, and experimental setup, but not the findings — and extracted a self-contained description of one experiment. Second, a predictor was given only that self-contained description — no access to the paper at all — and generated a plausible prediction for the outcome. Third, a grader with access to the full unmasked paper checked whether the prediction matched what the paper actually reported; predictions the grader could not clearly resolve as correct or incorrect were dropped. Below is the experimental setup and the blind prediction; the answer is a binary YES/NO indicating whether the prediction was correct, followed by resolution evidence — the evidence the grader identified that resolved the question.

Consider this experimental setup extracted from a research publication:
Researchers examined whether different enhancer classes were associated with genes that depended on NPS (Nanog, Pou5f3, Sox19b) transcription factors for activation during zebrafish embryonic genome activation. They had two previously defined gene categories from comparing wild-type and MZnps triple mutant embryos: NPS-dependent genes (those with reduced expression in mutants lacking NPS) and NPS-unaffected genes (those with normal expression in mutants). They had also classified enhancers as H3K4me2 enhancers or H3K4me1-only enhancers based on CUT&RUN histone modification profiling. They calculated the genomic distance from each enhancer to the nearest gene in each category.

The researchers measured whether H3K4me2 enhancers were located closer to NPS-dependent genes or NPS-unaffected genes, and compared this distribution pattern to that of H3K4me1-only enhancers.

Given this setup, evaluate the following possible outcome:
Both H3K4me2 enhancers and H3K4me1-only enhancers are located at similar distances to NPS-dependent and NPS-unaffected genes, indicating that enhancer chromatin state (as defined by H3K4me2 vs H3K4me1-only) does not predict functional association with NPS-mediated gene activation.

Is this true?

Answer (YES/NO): NO